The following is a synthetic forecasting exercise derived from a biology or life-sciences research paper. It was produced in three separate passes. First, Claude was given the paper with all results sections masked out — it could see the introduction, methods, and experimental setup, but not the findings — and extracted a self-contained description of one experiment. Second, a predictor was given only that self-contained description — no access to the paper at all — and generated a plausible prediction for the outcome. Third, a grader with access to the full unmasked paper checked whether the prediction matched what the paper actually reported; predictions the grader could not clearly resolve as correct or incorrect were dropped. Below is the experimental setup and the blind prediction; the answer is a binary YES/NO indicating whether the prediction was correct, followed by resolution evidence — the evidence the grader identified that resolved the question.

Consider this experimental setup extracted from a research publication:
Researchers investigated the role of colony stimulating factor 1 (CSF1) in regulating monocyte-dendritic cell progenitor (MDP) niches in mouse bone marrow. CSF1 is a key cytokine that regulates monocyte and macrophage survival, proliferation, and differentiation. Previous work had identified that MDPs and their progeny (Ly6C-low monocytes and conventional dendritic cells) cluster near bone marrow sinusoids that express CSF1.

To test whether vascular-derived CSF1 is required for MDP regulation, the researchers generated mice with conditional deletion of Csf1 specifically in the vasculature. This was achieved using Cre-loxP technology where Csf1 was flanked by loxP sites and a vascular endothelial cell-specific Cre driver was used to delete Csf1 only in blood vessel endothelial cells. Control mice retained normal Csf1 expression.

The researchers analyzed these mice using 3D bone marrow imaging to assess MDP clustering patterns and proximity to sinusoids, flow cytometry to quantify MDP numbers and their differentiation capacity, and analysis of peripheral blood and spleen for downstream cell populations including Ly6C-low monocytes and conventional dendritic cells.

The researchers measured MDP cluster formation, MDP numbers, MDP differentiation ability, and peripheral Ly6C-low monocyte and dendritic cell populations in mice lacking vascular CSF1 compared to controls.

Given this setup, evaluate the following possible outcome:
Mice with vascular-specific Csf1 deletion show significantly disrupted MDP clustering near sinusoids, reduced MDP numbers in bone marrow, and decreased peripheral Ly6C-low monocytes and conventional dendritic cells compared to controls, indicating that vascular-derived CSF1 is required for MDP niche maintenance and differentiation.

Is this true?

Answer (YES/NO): YES